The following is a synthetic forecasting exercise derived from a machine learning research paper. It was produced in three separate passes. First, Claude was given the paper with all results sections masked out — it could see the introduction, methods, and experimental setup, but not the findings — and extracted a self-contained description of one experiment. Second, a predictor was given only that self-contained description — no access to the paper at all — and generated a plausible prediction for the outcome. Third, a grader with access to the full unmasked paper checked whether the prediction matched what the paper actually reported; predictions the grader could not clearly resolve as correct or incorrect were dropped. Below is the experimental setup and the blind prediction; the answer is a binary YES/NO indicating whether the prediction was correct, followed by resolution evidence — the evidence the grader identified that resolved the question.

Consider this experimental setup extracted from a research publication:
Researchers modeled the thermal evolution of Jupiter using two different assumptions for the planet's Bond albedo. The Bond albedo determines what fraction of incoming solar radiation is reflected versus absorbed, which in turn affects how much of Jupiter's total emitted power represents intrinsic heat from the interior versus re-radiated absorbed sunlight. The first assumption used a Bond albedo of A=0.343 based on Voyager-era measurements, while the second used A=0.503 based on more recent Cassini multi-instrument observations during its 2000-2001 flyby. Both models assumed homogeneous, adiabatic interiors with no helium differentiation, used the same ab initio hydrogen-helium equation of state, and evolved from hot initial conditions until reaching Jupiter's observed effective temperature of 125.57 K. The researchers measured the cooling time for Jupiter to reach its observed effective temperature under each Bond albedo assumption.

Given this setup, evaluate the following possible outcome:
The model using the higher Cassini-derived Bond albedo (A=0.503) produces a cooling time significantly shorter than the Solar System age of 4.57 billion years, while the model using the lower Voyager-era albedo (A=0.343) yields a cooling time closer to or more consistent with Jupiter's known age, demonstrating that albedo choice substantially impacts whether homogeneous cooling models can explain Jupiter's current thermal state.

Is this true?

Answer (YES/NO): YES